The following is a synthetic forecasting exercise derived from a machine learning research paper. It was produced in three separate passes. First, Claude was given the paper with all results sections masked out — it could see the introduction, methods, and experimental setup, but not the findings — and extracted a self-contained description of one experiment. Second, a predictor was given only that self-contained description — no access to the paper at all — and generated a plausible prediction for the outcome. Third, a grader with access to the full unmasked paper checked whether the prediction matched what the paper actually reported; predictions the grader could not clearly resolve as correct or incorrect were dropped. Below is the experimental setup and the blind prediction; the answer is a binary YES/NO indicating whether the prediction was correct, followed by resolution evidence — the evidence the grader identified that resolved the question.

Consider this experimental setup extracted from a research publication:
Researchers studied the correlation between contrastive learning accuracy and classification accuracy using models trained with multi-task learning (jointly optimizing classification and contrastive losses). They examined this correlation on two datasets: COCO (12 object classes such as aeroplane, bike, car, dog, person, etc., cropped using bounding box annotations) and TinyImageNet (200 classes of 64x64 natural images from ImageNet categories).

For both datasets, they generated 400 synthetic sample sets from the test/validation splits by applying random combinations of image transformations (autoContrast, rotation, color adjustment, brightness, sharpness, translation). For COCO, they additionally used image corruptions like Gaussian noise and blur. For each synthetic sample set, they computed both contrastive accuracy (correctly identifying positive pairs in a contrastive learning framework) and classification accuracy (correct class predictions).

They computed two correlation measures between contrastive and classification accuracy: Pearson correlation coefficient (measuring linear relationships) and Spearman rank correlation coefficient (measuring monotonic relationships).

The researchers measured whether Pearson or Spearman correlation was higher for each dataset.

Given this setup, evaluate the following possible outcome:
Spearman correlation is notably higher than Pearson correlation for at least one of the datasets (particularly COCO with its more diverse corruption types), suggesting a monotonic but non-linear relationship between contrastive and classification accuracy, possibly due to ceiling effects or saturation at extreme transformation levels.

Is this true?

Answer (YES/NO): YES